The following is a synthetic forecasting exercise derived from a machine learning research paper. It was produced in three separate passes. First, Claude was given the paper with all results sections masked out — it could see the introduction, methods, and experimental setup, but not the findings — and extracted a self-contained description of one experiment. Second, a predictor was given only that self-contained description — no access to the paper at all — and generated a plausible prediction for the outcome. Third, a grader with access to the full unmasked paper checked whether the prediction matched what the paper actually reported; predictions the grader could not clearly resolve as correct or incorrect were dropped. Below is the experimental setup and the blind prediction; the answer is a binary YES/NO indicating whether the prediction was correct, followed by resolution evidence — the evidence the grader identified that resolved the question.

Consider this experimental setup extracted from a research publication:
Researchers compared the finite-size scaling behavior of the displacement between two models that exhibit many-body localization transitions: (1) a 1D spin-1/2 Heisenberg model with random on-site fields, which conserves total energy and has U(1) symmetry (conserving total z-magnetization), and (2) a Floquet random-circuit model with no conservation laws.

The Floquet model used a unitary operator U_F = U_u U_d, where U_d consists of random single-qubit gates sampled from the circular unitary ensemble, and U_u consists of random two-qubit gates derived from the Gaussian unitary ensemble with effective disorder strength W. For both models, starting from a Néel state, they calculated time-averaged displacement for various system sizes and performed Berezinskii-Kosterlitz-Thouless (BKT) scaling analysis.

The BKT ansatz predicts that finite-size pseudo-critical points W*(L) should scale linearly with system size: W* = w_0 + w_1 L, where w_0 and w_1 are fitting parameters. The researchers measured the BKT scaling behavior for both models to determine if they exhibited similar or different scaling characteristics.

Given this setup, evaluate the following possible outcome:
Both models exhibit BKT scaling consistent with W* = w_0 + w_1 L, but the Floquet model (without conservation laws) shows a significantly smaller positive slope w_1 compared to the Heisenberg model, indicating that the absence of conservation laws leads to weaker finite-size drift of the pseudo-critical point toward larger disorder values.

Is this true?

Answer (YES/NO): NO